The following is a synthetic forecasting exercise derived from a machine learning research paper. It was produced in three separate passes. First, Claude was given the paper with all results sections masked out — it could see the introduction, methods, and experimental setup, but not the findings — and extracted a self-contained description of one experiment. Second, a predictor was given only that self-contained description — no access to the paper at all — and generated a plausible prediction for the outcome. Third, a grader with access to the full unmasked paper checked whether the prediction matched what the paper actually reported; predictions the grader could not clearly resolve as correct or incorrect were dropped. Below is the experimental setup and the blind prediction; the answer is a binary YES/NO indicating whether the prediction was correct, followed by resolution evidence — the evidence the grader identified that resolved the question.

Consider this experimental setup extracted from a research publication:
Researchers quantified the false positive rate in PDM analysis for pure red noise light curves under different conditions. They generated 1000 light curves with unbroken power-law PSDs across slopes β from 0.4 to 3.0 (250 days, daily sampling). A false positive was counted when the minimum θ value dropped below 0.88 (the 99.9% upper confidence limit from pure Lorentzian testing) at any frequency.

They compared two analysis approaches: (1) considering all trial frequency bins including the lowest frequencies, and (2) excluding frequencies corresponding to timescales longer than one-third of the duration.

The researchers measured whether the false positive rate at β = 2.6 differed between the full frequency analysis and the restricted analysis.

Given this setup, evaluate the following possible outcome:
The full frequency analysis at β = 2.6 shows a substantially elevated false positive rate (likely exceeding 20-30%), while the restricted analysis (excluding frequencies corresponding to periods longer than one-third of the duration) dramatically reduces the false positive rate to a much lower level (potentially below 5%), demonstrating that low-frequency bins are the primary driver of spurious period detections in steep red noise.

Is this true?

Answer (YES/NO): YES